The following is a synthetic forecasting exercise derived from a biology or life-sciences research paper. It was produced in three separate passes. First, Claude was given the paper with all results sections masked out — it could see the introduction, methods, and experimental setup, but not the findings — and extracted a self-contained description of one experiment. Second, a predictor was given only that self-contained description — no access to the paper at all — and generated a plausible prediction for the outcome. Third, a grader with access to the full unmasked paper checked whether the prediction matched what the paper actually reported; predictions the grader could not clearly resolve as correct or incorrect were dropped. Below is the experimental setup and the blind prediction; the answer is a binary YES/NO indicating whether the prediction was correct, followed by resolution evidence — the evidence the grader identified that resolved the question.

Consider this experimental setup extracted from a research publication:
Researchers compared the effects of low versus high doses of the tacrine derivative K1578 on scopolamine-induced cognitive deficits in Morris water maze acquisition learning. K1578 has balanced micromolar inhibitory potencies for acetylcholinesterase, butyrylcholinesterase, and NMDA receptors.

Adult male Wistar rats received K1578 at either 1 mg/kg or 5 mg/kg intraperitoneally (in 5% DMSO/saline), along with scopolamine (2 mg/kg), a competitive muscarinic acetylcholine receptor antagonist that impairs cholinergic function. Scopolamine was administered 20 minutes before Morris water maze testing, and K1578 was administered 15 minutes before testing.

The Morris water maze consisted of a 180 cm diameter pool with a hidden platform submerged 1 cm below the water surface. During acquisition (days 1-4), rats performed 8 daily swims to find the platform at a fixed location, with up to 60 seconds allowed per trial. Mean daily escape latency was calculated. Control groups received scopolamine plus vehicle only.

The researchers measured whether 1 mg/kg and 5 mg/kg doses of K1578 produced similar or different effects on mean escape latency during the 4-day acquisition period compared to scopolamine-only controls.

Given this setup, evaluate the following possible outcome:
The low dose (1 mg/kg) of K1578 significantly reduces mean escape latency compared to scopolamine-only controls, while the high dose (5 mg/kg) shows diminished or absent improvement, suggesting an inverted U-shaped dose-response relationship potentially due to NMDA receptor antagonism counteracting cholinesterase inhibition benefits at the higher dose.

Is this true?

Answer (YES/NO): NO